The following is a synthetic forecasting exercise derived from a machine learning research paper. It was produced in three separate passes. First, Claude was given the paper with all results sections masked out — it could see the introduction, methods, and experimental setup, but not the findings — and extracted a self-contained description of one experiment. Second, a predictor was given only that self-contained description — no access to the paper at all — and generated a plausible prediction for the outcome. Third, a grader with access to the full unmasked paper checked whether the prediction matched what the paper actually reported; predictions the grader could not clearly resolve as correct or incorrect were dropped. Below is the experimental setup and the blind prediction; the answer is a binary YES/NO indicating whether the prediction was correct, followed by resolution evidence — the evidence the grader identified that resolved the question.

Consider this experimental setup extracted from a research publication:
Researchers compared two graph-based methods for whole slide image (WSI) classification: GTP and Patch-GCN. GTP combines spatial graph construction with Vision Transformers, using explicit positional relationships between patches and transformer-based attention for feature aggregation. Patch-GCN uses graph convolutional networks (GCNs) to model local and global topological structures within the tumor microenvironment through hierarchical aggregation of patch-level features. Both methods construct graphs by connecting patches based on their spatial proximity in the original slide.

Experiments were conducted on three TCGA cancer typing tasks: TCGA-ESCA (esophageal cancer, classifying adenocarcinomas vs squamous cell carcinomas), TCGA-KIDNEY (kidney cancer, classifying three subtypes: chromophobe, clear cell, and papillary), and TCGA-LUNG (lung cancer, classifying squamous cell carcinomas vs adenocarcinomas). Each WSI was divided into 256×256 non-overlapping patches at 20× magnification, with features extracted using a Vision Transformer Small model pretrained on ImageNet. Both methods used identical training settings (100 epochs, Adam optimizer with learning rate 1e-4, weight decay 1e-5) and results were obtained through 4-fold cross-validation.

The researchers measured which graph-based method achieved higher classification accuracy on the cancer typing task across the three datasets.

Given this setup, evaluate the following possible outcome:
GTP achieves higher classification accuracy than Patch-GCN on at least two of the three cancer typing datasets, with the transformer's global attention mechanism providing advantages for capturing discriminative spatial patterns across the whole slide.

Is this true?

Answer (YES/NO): NO